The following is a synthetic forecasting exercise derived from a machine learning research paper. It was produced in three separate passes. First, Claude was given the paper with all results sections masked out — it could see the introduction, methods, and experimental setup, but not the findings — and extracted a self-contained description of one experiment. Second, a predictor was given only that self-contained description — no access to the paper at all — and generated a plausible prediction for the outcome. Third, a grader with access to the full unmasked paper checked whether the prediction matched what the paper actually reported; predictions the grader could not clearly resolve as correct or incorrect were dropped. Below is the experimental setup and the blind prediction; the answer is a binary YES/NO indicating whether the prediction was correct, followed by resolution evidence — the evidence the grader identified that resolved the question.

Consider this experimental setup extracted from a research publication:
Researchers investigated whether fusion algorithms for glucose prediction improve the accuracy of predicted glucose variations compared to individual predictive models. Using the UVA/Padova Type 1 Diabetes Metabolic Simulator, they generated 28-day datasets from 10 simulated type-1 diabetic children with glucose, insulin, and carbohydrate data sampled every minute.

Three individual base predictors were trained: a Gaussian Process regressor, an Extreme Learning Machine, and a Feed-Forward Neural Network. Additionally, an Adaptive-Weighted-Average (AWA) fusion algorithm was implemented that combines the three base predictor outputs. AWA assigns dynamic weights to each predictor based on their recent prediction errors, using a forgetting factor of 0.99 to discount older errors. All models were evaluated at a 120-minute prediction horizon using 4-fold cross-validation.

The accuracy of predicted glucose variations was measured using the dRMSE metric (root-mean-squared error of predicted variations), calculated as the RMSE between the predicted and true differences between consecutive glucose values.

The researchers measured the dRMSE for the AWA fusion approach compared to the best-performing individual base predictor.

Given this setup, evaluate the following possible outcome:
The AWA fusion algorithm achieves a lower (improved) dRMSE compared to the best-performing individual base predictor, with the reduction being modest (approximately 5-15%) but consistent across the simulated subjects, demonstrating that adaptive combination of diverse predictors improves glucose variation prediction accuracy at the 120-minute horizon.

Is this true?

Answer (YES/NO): NO